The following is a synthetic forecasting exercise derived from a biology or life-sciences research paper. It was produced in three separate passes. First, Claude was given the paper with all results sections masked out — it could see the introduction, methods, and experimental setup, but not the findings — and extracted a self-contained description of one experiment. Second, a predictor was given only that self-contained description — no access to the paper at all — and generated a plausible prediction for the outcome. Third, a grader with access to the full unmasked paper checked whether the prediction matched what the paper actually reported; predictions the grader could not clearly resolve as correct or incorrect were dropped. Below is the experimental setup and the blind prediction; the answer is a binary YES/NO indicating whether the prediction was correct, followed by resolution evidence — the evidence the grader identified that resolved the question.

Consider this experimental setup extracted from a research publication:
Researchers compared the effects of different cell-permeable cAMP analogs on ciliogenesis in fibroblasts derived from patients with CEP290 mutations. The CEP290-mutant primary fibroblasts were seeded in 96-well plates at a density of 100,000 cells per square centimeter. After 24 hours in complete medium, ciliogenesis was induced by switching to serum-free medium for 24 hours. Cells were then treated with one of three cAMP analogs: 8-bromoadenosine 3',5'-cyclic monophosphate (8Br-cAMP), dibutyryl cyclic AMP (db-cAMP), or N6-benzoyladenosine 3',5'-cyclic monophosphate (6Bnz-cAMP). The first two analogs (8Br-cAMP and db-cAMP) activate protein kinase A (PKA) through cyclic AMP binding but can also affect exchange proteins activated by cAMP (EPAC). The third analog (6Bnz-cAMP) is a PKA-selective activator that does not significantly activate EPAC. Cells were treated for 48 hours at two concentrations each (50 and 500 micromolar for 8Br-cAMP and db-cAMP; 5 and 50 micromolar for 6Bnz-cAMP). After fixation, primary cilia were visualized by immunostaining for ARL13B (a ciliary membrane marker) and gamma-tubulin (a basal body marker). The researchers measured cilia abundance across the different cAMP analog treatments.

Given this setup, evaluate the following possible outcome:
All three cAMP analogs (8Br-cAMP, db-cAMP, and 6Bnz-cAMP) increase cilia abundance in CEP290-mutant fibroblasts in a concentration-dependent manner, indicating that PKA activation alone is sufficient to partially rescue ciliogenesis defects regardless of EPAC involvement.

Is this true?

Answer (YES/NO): NO